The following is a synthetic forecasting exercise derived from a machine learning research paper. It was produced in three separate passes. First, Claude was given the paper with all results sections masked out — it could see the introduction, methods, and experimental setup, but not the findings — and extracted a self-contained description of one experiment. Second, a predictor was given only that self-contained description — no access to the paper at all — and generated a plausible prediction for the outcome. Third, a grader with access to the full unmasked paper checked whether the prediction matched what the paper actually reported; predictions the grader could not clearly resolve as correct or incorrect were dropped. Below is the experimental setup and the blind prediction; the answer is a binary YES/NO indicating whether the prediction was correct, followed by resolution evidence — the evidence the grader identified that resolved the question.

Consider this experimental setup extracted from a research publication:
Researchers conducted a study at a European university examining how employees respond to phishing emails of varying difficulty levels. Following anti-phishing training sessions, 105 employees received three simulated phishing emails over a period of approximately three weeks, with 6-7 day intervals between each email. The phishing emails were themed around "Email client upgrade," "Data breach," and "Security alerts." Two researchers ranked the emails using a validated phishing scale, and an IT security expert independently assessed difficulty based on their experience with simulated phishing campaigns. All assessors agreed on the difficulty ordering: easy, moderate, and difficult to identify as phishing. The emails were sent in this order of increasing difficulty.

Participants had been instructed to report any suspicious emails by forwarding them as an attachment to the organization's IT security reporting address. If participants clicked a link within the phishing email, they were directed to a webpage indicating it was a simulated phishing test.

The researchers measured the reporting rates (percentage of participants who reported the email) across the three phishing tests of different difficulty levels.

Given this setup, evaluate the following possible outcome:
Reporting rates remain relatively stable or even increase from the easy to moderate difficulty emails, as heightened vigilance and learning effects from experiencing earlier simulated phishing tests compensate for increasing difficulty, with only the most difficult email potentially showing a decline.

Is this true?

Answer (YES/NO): YES